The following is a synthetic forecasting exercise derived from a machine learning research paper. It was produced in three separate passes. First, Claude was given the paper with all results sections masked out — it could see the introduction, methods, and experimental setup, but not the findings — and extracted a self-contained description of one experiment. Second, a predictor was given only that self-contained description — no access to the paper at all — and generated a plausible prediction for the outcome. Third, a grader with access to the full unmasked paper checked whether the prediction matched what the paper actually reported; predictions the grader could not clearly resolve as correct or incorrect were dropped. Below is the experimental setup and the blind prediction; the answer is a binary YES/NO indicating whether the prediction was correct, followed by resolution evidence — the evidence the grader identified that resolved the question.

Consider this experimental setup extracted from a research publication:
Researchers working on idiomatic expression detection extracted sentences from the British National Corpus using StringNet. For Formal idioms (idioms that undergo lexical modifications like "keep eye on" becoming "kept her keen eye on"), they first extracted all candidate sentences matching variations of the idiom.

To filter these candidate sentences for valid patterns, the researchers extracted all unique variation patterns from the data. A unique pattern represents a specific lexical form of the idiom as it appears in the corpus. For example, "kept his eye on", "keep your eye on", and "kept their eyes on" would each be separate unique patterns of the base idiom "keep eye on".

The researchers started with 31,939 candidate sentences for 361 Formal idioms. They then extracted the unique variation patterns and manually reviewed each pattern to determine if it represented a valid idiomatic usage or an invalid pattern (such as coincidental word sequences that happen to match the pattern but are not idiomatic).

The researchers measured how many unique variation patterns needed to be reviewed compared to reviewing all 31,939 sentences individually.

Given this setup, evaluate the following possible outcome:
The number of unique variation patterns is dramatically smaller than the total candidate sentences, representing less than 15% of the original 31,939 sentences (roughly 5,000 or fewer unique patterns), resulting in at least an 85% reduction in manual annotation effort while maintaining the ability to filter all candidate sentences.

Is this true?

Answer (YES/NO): NO